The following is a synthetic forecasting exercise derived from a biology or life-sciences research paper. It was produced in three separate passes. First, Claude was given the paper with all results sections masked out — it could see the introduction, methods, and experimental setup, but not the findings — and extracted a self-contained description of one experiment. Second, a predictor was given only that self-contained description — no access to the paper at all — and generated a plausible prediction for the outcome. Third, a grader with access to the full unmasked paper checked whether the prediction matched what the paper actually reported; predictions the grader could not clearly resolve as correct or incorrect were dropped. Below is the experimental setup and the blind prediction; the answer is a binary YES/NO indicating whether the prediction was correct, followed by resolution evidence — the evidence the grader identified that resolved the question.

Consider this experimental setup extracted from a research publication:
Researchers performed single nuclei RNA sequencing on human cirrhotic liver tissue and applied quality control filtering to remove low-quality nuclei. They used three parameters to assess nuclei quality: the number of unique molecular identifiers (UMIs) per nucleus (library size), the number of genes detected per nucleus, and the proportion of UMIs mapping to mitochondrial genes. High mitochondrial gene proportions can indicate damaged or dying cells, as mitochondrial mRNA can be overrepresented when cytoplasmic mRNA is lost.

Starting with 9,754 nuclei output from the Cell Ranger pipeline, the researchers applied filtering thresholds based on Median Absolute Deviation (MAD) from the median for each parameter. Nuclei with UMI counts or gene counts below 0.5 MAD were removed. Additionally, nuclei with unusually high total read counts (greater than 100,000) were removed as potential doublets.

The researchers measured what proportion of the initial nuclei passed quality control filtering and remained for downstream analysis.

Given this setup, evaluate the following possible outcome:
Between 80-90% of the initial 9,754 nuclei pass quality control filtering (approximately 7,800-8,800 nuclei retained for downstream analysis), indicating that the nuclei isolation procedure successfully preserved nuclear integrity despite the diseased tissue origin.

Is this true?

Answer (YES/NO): NO